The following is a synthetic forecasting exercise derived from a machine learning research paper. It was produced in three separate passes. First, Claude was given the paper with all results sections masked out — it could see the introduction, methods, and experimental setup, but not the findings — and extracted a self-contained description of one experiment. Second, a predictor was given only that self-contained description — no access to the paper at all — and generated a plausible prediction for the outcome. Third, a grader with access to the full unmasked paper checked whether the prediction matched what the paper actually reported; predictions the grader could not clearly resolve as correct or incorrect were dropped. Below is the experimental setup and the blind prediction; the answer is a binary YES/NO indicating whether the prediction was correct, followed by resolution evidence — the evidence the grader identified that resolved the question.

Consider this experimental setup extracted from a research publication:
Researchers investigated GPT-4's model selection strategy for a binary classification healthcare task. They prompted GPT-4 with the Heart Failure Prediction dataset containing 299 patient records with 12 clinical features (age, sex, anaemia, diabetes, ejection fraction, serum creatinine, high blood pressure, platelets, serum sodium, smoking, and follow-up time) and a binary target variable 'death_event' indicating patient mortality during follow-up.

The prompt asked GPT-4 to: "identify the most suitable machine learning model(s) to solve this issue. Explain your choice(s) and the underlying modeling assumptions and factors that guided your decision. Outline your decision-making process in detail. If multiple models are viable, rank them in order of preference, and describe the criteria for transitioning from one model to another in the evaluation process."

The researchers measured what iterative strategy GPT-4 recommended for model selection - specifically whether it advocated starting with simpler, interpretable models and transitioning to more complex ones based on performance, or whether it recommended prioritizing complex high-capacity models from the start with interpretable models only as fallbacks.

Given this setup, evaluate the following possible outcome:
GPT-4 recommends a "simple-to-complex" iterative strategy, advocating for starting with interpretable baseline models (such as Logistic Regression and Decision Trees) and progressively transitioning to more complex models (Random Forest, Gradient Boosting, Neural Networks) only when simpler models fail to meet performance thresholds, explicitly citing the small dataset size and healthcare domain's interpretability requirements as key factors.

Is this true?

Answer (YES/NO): YES